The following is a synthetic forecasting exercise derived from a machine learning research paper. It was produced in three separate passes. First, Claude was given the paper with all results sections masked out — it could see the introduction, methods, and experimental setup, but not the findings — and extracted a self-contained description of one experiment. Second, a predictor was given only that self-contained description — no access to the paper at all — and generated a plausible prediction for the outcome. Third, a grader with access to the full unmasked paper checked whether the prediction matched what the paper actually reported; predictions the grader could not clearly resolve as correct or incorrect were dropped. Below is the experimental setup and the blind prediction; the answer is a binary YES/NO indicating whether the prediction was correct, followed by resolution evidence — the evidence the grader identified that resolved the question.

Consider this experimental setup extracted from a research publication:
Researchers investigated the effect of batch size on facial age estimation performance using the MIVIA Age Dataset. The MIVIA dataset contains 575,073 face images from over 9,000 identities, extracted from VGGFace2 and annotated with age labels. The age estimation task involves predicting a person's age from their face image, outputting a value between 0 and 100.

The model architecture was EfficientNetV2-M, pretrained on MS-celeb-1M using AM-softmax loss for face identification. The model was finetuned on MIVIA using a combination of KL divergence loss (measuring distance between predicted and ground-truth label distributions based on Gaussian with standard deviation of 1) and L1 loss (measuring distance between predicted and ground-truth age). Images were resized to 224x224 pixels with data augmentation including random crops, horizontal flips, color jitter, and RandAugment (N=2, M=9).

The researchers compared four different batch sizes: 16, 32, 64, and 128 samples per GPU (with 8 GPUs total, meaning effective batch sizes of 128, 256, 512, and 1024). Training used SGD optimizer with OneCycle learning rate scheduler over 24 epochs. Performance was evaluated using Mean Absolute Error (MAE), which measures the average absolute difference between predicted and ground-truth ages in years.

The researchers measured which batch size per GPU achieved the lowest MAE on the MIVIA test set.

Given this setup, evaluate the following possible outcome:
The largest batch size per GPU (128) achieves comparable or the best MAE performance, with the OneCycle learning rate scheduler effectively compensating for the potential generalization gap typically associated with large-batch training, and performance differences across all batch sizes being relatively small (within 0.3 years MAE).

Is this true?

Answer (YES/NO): NO